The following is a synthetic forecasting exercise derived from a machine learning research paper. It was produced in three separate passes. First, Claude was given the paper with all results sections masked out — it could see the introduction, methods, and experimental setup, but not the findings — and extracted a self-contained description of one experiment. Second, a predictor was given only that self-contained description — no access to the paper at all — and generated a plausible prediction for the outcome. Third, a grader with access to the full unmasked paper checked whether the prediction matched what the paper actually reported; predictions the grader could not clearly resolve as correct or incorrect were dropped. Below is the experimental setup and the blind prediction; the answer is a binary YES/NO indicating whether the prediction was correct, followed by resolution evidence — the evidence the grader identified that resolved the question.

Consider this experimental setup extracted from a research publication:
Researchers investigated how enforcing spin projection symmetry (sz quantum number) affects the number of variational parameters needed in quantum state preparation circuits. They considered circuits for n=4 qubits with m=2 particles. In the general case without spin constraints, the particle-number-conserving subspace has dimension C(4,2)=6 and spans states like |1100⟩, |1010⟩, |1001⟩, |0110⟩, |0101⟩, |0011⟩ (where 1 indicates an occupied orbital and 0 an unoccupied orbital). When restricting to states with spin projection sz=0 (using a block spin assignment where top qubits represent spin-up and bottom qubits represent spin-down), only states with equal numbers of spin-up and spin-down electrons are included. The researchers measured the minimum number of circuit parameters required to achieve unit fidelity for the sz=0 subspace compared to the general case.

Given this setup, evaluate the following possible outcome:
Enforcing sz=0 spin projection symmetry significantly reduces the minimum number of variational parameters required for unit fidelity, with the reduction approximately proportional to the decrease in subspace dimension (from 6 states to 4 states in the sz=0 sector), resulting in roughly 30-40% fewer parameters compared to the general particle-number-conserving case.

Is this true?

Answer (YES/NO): YES